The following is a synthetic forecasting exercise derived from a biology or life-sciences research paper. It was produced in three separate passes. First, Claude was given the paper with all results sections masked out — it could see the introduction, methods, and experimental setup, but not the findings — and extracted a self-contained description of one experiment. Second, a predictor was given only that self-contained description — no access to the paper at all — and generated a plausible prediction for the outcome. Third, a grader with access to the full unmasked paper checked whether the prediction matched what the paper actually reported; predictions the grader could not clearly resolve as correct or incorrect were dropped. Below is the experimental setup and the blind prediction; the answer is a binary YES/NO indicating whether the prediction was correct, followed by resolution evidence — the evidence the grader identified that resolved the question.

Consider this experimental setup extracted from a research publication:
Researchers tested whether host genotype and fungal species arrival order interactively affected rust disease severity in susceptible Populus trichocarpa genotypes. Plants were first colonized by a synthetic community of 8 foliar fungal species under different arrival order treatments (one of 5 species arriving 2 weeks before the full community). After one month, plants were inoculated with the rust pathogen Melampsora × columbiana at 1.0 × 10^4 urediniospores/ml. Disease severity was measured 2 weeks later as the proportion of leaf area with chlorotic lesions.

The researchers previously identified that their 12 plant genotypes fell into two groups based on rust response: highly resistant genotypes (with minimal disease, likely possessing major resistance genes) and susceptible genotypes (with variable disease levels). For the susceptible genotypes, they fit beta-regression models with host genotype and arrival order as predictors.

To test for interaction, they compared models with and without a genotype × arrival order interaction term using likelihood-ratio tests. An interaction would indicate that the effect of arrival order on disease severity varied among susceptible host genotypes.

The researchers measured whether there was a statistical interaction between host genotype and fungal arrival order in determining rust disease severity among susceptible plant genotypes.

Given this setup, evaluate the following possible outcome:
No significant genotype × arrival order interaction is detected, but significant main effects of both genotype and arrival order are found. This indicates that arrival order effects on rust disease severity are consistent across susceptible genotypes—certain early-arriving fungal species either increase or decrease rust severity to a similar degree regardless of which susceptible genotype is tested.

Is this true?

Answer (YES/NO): NO